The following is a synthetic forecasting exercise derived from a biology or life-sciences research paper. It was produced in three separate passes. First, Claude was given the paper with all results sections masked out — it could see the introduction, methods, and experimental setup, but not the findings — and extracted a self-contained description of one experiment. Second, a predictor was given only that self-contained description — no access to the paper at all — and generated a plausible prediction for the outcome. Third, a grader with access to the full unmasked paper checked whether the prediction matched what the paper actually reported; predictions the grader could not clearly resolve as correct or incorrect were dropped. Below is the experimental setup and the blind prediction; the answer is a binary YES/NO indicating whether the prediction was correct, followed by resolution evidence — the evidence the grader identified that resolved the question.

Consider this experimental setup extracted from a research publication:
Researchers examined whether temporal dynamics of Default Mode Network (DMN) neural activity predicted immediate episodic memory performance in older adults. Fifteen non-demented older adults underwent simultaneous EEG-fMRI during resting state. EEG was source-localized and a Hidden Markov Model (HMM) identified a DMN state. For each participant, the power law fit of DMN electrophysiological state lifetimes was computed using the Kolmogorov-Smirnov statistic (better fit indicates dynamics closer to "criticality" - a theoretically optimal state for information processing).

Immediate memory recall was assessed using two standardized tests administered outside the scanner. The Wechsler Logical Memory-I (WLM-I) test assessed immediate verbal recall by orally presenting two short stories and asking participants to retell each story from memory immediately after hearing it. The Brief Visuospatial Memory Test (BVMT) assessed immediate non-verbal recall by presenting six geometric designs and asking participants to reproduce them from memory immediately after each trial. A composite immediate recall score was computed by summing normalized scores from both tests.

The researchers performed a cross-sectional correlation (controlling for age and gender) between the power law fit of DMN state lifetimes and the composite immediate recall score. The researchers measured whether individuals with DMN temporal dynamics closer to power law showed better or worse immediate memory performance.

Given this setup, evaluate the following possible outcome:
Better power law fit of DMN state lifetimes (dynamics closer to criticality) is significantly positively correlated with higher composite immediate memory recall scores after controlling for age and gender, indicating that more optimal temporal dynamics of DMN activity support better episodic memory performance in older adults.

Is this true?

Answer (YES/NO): YES